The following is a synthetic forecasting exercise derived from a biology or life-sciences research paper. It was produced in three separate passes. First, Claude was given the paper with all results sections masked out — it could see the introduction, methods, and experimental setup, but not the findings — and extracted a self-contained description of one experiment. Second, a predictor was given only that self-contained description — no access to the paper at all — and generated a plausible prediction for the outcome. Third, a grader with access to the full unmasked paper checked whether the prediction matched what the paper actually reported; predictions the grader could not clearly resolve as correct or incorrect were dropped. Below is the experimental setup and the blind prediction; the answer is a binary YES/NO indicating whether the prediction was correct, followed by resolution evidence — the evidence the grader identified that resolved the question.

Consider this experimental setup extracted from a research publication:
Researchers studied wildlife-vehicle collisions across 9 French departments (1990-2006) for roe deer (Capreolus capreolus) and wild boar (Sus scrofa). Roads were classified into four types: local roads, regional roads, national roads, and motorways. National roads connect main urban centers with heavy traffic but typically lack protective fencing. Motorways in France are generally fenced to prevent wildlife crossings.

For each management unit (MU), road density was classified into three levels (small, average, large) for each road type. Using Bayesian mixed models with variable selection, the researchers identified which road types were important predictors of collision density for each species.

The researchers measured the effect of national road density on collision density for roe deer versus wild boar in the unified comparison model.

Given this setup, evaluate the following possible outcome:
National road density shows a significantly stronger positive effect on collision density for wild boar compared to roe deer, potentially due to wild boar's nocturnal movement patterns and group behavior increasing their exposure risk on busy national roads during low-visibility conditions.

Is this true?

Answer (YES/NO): NO